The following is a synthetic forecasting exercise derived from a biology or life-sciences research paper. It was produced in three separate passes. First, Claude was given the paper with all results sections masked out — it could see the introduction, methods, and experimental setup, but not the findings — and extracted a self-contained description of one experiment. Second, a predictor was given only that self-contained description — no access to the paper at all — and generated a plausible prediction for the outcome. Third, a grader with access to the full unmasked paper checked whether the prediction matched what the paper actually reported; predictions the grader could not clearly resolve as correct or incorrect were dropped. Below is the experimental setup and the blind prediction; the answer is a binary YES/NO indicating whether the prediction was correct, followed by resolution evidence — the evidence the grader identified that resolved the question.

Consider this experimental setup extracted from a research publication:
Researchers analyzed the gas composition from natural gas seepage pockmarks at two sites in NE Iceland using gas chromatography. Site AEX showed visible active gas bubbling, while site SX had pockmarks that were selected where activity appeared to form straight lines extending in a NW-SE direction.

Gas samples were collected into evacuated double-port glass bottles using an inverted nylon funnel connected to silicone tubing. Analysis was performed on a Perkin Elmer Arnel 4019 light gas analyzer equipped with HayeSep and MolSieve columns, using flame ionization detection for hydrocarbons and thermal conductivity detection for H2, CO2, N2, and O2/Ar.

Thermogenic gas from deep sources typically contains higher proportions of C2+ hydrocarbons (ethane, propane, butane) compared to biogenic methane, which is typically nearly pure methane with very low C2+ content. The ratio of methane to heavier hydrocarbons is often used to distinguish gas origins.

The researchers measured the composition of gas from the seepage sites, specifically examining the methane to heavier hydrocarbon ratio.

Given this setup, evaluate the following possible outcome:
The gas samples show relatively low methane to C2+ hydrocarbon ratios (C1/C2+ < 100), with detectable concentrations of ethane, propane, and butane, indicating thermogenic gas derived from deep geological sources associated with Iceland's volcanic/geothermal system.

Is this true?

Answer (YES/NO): NO